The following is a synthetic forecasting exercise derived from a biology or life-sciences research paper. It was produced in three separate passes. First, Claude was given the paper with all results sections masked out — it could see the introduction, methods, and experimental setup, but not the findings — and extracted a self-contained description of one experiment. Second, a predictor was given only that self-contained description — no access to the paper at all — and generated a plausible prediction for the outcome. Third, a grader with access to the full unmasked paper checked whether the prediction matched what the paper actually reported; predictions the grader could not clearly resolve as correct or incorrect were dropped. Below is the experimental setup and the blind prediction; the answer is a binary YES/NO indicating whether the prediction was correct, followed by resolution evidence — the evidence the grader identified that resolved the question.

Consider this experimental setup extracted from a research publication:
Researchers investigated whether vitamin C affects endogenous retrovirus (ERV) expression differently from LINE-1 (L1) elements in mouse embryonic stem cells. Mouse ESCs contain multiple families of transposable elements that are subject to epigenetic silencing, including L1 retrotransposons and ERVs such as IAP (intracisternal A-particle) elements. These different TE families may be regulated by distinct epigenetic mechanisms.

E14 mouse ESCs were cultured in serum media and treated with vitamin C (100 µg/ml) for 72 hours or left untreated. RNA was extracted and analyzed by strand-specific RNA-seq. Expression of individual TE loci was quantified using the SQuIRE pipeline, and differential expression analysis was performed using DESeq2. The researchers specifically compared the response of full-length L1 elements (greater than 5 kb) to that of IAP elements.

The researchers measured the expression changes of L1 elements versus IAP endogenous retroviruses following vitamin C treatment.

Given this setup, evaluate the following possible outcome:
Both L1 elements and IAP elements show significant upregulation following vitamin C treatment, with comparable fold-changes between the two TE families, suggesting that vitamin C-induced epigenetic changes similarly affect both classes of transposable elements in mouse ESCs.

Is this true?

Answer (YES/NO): NO